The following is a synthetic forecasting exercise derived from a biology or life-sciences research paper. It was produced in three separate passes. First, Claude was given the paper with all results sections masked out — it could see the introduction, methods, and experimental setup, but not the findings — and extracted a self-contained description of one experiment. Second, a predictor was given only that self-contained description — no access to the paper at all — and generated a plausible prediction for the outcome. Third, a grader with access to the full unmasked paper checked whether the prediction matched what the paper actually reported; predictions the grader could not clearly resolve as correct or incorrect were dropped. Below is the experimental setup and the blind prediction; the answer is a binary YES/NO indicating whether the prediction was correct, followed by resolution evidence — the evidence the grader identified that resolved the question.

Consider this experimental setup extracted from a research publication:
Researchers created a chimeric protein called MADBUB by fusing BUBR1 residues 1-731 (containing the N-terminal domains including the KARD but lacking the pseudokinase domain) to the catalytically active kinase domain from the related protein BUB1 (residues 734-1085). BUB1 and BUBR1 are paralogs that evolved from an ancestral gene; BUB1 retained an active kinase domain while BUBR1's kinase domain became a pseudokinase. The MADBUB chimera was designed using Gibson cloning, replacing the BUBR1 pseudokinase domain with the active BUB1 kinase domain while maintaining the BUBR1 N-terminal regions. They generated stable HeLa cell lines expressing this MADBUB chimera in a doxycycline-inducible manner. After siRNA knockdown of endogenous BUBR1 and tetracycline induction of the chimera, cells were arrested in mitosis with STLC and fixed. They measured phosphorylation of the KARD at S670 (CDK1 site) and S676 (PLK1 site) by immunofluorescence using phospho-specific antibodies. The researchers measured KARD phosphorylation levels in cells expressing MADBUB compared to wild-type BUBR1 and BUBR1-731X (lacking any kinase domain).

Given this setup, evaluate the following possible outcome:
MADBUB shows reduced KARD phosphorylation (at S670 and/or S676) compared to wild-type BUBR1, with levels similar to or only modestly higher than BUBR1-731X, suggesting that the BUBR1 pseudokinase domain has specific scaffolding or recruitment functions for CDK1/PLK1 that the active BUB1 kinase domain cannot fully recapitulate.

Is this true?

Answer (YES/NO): YES